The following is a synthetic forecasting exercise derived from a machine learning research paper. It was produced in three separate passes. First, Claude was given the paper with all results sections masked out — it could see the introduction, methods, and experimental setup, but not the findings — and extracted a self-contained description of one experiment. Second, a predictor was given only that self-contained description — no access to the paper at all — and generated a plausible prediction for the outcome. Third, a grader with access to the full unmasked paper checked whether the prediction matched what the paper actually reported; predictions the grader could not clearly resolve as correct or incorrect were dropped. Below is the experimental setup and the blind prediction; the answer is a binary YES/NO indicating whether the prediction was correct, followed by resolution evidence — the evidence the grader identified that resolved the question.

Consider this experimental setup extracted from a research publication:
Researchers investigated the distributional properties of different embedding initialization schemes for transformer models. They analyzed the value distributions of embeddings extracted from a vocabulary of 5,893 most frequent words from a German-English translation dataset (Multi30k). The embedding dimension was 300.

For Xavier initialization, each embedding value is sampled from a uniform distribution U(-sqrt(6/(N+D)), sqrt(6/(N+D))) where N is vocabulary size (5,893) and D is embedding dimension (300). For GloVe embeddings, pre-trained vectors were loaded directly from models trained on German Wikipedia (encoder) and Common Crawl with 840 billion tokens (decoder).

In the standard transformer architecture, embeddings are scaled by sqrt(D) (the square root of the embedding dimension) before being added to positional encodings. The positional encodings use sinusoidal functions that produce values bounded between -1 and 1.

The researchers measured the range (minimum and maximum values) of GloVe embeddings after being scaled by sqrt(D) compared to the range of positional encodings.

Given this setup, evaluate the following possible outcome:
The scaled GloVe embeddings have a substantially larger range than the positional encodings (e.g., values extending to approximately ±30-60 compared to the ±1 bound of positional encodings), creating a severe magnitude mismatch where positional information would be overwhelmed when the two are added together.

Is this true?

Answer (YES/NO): NO